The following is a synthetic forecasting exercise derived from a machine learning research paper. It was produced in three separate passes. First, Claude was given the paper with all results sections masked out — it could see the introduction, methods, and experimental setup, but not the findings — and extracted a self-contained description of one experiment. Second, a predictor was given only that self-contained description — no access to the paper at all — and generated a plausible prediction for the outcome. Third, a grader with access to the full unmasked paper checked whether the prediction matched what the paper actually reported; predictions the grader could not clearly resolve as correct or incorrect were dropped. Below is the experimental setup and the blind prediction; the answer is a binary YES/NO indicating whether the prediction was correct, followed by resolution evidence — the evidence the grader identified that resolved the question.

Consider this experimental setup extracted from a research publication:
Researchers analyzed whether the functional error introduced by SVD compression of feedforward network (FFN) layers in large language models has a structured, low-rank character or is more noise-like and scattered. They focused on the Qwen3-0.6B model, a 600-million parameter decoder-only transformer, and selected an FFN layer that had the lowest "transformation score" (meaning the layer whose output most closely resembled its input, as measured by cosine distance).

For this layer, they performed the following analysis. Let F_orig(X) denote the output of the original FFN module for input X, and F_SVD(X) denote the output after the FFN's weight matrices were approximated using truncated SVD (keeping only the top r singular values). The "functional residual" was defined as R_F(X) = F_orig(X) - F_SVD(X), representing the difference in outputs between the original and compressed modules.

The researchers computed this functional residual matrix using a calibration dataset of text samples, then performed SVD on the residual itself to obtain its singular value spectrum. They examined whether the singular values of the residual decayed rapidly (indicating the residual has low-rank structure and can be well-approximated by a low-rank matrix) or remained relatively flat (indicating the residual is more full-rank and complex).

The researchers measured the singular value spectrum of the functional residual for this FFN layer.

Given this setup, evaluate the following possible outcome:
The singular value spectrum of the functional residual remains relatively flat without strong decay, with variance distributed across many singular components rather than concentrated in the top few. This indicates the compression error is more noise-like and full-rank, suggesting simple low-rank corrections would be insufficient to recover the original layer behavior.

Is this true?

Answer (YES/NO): NO